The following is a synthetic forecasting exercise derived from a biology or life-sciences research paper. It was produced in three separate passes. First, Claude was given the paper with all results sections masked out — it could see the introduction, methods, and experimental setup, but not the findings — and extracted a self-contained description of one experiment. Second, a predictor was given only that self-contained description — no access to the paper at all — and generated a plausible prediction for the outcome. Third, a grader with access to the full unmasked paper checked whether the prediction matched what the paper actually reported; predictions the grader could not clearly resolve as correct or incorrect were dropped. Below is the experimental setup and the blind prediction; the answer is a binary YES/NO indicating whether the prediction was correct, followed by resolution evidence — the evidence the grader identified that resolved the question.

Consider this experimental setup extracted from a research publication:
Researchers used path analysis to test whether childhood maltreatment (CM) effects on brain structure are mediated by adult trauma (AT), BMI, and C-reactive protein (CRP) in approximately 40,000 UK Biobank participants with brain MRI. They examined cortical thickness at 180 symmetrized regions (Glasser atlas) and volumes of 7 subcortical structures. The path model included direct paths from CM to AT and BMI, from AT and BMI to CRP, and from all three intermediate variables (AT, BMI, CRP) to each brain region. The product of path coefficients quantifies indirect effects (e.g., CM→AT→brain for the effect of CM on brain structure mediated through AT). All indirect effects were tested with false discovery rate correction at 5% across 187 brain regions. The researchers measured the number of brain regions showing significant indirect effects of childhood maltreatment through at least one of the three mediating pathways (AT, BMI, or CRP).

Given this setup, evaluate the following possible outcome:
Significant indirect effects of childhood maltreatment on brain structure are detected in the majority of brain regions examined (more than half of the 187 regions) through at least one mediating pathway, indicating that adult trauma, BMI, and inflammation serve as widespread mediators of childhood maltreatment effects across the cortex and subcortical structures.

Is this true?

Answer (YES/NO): NO